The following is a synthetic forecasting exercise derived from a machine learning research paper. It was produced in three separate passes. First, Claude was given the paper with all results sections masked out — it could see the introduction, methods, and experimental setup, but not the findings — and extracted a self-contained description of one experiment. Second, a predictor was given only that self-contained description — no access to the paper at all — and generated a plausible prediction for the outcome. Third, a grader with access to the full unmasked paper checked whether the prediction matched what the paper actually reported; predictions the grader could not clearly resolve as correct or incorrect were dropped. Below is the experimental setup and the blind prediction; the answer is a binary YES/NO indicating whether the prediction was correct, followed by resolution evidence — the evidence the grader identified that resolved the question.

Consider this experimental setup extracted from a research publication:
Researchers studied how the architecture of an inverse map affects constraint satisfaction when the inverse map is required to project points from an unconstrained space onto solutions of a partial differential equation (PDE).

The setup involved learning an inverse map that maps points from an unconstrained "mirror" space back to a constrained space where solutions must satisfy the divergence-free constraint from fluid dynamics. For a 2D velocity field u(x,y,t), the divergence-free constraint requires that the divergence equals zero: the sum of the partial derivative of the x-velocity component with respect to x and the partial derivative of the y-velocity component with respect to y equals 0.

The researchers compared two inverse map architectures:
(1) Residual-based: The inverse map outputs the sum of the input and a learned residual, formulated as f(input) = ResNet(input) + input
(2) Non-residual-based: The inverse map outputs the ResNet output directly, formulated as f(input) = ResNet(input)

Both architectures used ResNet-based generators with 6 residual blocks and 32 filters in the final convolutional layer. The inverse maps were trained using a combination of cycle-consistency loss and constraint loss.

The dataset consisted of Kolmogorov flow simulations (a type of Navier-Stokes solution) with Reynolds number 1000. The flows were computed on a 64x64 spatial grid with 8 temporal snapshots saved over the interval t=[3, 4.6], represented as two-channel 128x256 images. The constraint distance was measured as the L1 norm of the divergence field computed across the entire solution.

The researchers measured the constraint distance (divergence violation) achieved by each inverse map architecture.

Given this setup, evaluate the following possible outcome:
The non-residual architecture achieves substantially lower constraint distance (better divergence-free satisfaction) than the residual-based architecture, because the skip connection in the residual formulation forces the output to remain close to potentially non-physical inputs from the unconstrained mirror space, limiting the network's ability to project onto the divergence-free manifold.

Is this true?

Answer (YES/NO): YES